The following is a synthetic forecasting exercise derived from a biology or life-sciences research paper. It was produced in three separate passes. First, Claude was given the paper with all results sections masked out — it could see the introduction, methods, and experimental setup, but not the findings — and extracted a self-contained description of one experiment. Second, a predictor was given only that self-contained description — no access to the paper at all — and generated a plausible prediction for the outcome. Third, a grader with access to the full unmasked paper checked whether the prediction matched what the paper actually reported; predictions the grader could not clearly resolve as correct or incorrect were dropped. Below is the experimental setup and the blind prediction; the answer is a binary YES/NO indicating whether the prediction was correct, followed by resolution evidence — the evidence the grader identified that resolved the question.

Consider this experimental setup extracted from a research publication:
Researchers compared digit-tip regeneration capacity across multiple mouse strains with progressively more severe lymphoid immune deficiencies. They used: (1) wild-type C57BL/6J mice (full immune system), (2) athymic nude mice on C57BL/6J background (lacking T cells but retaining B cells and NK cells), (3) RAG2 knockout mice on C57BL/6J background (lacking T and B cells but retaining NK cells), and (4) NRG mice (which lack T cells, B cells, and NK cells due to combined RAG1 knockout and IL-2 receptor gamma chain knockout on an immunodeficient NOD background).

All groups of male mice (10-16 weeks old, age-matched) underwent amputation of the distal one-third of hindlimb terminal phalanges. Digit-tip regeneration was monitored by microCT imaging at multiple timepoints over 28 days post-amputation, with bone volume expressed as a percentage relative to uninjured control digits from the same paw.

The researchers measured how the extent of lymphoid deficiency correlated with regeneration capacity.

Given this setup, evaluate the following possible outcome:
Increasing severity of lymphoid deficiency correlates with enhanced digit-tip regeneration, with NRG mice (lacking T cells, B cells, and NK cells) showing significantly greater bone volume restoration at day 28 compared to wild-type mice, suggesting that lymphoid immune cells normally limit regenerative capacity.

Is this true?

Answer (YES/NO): YES